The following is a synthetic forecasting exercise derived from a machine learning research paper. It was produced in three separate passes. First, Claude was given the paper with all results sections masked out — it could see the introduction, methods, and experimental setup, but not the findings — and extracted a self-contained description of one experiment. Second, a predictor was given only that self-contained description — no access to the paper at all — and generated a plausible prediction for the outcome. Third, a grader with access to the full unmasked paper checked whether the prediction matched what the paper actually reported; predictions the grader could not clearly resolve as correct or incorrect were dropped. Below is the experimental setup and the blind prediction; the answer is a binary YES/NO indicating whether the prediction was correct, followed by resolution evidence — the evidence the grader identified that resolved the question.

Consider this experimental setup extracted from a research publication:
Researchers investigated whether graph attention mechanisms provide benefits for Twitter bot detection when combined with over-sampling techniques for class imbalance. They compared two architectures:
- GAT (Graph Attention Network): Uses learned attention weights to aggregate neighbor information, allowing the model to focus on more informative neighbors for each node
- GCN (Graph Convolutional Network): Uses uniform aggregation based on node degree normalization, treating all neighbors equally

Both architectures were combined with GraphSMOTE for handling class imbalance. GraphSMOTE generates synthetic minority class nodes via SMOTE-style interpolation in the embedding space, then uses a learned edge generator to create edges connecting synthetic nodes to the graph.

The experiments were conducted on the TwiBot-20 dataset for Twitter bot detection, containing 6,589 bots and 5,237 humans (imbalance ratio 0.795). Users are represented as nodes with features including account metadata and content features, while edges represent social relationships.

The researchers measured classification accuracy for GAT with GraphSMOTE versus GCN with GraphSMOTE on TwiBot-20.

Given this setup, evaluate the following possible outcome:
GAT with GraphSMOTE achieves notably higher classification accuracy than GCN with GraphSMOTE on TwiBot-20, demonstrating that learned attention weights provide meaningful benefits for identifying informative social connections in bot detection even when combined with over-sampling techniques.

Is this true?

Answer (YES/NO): NO